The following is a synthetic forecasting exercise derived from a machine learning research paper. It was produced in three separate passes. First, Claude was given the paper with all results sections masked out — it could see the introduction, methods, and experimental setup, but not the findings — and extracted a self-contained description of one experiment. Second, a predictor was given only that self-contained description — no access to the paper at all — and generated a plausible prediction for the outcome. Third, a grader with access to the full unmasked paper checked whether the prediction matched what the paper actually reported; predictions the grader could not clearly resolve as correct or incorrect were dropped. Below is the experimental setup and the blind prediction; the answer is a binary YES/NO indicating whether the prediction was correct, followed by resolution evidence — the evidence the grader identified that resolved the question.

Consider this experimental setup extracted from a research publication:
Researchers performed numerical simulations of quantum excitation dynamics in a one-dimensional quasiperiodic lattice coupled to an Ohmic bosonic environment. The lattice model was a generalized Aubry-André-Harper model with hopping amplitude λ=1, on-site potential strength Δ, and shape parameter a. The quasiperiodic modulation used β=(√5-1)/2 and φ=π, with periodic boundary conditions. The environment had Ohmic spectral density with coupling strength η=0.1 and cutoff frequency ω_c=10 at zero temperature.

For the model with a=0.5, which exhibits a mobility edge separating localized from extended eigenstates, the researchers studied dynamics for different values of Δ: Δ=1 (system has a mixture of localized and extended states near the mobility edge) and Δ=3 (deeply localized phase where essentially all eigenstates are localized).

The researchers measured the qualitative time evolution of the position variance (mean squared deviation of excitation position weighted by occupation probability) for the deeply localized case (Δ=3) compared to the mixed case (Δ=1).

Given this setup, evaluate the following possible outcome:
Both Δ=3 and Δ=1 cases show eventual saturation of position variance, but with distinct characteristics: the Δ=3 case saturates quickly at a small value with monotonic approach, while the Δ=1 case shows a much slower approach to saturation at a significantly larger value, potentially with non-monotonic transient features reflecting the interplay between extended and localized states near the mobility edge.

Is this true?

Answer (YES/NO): NO